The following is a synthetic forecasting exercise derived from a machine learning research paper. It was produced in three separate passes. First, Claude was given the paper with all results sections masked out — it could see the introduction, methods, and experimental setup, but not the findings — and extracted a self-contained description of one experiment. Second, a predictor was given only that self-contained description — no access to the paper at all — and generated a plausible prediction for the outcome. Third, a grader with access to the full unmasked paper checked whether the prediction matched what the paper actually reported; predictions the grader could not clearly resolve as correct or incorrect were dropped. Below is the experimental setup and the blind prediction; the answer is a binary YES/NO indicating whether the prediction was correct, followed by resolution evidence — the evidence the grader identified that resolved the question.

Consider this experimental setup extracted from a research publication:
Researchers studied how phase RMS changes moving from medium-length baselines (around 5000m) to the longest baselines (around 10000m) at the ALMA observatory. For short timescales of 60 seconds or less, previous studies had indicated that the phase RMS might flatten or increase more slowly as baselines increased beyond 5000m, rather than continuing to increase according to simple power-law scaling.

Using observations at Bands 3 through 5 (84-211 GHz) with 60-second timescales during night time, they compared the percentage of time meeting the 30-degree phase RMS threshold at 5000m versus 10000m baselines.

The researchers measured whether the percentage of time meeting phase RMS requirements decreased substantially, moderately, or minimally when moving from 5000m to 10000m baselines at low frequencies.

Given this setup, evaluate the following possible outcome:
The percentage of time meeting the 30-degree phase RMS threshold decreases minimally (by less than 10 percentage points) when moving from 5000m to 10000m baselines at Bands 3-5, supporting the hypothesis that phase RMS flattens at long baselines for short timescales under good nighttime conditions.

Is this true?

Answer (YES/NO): YES